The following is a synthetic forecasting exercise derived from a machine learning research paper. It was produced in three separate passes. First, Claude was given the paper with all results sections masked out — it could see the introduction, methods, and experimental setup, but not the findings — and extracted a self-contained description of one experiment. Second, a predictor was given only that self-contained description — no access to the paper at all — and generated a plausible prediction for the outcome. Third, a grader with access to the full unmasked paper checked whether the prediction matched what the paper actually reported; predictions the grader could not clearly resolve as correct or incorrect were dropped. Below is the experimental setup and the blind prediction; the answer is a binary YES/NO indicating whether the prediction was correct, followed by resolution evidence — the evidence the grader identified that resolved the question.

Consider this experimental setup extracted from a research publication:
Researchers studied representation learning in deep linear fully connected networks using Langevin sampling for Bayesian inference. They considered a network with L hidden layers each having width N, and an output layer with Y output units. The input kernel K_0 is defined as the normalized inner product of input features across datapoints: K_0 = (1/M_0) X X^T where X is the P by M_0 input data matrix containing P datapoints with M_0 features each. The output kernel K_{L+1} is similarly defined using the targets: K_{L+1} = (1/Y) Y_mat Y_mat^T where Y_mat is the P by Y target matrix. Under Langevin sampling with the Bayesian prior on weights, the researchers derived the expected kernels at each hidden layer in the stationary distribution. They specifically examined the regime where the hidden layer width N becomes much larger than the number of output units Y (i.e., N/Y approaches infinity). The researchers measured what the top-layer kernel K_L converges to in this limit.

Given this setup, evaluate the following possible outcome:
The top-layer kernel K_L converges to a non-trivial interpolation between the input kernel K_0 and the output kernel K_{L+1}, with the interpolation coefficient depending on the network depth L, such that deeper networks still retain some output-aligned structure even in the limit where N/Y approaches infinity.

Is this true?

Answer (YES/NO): NO